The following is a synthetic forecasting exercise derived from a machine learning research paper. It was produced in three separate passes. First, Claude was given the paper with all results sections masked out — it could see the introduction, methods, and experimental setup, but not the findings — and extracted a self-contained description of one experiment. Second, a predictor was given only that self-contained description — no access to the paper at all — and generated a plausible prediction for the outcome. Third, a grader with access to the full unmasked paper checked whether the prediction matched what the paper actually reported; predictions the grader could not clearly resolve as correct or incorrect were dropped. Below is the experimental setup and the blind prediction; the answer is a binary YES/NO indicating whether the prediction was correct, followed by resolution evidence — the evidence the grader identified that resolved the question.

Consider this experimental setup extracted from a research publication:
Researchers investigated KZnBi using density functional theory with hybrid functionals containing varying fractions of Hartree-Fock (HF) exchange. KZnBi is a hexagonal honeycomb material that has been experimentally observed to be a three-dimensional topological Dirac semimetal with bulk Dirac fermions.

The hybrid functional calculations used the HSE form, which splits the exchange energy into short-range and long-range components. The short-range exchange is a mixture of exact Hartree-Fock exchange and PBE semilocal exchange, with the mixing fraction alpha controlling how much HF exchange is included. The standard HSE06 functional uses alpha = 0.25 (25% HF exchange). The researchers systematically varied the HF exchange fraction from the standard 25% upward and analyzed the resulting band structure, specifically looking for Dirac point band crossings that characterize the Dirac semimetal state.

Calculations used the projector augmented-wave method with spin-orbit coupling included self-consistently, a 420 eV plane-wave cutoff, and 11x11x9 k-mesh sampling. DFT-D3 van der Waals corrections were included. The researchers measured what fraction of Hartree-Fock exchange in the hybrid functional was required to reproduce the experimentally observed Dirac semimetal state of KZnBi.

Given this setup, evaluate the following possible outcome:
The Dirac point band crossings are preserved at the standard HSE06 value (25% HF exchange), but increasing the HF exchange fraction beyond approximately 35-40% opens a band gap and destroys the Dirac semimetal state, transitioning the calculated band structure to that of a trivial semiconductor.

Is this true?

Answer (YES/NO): NO